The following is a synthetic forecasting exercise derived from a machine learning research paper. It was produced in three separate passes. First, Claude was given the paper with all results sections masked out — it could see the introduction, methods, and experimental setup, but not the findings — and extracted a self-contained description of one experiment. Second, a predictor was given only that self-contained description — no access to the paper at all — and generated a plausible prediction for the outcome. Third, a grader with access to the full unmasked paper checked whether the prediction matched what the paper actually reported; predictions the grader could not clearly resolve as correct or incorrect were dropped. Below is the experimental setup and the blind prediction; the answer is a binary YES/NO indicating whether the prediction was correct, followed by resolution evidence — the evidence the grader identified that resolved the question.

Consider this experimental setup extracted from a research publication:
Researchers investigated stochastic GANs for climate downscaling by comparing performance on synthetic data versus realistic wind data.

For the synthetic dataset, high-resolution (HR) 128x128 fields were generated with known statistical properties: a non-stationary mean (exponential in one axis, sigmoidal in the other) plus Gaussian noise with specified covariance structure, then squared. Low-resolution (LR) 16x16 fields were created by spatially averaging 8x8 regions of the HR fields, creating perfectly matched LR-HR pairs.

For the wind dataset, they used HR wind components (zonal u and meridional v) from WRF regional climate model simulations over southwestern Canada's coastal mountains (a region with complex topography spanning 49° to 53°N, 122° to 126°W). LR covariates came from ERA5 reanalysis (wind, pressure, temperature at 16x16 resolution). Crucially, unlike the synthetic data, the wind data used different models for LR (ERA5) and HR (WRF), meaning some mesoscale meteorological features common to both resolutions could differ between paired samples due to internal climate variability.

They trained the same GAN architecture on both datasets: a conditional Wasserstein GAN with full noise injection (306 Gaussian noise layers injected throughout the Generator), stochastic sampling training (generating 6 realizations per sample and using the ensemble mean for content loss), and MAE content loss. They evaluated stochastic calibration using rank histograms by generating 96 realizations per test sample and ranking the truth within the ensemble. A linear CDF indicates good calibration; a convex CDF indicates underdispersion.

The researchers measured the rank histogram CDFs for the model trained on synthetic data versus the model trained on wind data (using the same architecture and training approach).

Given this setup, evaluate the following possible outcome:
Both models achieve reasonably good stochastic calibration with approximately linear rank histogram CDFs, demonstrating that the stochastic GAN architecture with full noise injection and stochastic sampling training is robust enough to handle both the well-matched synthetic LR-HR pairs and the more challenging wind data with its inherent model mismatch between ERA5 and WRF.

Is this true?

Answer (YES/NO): NO